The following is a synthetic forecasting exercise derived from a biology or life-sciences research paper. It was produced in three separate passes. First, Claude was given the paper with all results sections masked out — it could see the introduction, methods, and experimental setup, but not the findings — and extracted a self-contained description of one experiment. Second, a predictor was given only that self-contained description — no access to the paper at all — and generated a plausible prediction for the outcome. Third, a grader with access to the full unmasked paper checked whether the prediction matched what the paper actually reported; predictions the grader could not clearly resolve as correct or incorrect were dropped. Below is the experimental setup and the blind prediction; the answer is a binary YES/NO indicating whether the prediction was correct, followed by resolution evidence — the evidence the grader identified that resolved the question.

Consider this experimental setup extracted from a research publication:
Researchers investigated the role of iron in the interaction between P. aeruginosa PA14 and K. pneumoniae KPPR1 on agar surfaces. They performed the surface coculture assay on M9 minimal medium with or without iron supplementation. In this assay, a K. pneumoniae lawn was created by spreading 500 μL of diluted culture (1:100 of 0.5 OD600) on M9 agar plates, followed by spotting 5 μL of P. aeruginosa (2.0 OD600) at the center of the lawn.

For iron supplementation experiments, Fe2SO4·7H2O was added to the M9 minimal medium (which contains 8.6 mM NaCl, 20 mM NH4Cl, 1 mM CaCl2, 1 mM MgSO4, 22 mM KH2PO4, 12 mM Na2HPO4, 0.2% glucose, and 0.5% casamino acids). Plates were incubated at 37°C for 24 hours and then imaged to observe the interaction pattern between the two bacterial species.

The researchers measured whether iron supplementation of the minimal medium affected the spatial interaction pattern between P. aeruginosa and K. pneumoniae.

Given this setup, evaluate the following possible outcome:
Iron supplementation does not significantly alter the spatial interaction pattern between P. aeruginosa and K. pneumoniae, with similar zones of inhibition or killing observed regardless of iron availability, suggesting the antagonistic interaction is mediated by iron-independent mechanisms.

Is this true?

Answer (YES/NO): NO